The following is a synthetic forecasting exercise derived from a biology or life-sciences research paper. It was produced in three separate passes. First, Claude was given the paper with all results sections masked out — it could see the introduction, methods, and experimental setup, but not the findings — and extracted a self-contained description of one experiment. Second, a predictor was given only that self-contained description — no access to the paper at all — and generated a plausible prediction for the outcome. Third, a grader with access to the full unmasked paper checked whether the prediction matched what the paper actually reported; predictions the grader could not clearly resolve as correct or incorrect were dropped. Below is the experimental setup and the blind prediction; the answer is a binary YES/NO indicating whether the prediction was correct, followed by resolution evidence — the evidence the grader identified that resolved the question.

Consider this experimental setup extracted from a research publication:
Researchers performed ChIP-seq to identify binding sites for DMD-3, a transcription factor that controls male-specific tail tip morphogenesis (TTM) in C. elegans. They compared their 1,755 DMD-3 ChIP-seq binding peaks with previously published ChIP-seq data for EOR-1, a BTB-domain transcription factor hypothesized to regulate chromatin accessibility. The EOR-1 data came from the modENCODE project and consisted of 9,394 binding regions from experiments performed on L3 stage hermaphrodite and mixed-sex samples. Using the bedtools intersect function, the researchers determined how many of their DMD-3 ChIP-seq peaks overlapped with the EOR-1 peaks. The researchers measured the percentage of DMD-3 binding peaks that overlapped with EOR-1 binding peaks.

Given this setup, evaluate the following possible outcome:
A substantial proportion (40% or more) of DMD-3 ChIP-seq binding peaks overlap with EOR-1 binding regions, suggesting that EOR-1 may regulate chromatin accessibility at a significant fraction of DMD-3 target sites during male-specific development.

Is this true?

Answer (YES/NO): YES